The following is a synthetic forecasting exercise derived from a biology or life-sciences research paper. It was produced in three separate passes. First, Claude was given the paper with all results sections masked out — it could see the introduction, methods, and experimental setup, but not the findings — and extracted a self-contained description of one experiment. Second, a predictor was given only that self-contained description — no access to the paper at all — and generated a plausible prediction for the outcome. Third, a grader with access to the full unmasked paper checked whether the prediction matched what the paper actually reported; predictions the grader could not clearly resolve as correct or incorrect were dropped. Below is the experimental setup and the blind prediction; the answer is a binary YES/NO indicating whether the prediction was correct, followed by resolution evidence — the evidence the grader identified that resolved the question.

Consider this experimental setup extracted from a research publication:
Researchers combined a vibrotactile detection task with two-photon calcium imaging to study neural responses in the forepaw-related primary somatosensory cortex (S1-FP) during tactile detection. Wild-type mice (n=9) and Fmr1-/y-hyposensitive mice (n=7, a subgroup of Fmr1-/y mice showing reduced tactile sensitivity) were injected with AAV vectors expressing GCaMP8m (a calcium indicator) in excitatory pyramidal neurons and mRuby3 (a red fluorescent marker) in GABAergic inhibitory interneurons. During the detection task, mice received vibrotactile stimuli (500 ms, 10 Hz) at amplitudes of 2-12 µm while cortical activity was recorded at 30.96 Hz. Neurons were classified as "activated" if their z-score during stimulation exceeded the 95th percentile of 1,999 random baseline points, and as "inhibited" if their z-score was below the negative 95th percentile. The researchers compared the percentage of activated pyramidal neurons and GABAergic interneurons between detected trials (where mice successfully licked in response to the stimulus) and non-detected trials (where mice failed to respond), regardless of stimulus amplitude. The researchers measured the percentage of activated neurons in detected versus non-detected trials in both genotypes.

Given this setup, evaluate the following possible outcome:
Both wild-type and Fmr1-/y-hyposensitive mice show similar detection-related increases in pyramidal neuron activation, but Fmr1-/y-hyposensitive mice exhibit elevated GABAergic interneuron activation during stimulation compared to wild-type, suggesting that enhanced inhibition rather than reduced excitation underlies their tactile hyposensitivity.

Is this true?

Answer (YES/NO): NO